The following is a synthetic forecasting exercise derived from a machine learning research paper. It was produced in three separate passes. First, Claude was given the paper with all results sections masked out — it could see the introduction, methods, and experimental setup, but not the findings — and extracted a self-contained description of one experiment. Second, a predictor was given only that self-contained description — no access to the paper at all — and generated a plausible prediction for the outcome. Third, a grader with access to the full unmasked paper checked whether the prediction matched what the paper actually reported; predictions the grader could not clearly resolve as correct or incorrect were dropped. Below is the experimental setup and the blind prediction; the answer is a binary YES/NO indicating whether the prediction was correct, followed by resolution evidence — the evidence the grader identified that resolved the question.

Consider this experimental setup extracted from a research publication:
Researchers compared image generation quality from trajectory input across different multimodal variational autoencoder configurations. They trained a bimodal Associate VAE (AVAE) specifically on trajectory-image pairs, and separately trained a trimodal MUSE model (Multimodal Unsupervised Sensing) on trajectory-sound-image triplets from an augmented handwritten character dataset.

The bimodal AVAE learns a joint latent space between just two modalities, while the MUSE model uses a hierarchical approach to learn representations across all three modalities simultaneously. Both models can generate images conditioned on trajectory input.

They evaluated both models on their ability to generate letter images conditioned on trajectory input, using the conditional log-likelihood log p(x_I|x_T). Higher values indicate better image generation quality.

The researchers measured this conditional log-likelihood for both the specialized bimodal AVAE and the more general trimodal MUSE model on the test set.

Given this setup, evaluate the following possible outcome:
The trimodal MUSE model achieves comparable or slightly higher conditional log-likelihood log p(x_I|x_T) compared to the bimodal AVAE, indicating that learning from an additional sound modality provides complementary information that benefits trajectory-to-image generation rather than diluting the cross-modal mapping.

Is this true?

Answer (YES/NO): NO